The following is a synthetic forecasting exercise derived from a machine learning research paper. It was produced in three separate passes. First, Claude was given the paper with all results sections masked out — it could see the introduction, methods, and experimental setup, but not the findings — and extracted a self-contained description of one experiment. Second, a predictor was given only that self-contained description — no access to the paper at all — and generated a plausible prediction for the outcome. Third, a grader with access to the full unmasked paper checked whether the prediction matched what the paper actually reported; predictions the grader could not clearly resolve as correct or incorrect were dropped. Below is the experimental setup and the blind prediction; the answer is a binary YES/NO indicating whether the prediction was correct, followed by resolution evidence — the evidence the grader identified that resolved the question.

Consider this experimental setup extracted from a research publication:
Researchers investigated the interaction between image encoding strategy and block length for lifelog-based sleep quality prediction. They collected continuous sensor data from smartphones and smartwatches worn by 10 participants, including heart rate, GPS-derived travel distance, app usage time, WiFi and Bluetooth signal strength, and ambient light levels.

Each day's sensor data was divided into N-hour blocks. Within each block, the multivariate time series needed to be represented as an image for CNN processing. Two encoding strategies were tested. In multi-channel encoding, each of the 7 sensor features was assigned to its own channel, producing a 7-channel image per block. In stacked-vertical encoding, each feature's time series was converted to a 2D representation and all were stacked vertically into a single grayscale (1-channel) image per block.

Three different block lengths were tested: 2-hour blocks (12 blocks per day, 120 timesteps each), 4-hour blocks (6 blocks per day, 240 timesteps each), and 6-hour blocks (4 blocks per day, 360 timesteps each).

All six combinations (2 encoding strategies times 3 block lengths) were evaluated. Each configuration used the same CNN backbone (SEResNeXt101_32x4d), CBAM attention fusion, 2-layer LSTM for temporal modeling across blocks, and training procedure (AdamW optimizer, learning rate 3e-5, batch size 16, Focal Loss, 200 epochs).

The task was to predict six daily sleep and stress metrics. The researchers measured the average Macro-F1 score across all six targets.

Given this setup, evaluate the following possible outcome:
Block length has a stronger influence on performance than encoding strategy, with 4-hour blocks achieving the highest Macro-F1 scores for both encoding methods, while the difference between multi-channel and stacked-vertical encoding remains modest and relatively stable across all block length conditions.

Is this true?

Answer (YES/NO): NO